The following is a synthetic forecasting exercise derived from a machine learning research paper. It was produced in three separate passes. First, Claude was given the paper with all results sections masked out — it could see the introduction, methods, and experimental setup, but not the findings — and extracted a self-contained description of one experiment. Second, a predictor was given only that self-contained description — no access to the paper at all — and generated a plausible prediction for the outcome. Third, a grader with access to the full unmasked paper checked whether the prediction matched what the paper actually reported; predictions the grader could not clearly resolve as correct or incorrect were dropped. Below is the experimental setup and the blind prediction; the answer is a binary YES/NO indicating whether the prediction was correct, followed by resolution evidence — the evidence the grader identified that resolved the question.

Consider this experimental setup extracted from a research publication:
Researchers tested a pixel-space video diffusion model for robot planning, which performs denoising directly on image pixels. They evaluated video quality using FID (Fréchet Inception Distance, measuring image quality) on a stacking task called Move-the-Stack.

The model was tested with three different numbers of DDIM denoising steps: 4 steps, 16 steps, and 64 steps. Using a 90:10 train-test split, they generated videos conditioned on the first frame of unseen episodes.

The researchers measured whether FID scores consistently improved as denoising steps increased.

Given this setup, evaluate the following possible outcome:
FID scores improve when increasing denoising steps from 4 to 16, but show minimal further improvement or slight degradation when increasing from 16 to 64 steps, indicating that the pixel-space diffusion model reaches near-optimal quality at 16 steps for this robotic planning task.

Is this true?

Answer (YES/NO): NO